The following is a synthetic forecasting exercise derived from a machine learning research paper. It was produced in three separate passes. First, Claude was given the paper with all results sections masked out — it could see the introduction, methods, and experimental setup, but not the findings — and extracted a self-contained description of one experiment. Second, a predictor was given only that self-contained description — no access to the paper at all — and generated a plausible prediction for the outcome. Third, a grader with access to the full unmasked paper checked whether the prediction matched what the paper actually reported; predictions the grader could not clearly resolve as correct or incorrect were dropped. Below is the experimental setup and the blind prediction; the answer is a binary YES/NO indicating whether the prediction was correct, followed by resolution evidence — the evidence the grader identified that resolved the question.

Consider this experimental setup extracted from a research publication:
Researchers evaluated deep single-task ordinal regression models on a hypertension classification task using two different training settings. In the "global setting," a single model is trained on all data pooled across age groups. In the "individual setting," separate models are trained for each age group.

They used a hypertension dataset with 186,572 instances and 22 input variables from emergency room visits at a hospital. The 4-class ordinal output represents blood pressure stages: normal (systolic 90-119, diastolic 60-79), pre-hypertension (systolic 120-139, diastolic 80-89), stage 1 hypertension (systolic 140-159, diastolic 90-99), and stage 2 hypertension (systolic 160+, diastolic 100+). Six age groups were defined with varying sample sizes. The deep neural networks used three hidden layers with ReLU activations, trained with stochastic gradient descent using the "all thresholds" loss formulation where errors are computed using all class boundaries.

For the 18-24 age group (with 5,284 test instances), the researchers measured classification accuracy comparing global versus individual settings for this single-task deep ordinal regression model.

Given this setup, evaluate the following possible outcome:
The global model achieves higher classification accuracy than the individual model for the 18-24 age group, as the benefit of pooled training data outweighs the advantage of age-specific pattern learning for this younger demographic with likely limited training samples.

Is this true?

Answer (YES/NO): NO